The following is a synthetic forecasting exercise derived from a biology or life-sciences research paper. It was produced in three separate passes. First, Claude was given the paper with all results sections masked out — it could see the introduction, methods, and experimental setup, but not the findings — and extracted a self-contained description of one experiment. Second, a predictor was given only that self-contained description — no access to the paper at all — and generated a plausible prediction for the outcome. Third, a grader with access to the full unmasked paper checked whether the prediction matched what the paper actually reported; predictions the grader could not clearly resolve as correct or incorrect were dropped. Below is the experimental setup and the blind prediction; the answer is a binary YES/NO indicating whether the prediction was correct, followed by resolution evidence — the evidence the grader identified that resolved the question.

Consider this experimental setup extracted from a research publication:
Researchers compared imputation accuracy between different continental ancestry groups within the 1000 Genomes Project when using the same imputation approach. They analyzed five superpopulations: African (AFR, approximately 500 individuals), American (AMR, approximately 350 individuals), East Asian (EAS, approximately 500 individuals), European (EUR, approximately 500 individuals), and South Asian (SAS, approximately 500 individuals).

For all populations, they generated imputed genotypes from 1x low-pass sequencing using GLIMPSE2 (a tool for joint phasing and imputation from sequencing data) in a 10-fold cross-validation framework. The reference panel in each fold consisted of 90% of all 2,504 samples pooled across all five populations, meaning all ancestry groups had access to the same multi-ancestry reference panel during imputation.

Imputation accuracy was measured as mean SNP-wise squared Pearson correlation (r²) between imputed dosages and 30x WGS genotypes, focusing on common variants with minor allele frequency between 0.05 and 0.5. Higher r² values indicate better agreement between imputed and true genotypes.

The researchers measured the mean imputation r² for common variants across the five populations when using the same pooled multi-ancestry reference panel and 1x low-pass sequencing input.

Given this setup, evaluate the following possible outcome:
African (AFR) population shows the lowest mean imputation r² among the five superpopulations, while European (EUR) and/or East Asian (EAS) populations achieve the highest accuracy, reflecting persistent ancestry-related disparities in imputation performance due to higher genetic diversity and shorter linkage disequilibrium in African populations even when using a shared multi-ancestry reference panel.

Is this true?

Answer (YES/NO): NO